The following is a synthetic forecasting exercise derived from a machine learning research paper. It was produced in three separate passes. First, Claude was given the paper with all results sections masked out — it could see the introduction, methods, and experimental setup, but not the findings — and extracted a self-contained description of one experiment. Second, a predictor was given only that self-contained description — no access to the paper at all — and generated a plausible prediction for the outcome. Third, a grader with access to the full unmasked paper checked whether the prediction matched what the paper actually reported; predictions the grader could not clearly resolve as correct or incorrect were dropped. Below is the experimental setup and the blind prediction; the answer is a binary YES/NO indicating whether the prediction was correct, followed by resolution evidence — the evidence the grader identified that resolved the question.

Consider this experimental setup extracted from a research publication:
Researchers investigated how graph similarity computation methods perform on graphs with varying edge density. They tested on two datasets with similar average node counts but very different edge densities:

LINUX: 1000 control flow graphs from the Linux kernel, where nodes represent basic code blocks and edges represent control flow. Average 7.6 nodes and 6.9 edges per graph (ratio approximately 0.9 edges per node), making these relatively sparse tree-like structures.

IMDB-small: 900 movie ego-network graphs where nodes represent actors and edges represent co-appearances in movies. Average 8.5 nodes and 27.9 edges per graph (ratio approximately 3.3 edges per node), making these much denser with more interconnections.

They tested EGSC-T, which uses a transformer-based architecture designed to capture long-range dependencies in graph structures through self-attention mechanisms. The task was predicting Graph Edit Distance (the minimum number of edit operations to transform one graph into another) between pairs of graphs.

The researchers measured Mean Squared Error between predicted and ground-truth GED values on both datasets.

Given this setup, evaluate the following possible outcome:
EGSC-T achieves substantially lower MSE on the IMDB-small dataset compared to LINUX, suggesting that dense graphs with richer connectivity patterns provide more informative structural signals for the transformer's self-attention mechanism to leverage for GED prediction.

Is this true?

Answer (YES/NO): NO